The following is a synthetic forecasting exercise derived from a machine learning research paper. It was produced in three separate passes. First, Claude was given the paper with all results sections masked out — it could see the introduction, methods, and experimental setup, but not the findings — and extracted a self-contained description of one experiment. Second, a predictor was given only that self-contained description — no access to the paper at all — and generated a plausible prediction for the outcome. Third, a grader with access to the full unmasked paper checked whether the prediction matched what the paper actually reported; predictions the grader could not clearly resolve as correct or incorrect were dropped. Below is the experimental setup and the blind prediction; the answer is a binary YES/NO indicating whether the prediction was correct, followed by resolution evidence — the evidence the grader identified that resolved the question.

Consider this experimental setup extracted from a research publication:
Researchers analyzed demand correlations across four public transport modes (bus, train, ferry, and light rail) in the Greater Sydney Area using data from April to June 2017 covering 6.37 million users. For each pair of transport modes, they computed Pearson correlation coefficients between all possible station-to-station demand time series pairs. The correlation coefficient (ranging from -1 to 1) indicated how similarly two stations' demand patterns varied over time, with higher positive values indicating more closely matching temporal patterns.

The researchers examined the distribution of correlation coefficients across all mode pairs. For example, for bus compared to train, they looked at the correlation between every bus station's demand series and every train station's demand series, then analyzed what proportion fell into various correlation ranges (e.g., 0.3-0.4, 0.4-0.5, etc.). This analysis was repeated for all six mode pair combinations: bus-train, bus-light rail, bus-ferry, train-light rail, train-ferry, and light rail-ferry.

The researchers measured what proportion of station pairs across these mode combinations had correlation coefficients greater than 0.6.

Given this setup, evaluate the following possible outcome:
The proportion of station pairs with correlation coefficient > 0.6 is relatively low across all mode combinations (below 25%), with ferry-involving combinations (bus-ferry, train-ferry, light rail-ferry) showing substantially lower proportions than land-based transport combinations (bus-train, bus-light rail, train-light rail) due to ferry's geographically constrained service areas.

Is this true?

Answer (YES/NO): NO